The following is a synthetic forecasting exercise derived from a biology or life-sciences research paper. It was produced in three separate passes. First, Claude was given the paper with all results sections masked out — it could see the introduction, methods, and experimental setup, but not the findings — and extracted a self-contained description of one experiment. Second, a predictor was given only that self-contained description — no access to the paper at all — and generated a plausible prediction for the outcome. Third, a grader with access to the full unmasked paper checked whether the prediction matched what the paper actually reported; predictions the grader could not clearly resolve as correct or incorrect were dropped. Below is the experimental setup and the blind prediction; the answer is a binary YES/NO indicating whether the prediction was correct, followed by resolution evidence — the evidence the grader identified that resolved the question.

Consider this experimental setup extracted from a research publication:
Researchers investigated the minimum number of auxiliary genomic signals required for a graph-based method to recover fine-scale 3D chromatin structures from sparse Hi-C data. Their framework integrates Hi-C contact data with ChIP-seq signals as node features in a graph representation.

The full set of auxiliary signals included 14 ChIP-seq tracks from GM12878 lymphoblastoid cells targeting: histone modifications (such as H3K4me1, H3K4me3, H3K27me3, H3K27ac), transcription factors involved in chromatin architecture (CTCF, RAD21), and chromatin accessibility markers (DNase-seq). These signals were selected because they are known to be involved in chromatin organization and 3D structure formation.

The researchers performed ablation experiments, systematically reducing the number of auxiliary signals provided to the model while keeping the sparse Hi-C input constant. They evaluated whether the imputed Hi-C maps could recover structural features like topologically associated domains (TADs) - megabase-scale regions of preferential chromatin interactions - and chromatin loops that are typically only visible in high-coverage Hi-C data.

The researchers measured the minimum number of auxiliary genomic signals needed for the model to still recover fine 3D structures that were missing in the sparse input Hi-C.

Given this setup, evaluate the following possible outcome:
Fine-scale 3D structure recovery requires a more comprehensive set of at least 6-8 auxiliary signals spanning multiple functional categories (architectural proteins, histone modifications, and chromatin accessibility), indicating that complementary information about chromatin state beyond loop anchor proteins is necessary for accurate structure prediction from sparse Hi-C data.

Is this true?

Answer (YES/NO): NO